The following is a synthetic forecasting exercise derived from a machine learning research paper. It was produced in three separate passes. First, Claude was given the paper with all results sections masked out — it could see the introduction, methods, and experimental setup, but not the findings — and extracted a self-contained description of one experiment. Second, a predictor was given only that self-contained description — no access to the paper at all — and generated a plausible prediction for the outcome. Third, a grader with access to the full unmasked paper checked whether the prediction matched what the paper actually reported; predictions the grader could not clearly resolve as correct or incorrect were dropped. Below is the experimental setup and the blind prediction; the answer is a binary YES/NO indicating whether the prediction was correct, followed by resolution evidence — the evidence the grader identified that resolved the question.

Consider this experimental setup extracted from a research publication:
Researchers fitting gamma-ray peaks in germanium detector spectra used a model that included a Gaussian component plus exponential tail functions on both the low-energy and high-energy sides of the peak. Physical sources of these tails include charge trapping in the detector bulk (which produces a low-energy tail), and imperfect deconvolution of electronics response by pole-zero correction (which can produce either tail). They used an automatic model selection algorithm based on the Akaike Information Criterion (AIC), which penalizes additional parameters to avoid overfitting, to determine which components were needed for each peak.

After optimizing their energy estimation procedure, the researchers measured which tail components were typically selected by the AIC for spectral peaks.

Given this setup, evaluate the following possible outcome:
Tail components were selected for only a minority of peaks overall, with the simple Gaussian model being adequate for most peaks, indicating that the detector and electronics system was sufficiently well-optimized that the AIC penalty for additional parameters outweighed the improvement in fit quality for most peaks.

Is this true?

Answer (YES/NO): NO